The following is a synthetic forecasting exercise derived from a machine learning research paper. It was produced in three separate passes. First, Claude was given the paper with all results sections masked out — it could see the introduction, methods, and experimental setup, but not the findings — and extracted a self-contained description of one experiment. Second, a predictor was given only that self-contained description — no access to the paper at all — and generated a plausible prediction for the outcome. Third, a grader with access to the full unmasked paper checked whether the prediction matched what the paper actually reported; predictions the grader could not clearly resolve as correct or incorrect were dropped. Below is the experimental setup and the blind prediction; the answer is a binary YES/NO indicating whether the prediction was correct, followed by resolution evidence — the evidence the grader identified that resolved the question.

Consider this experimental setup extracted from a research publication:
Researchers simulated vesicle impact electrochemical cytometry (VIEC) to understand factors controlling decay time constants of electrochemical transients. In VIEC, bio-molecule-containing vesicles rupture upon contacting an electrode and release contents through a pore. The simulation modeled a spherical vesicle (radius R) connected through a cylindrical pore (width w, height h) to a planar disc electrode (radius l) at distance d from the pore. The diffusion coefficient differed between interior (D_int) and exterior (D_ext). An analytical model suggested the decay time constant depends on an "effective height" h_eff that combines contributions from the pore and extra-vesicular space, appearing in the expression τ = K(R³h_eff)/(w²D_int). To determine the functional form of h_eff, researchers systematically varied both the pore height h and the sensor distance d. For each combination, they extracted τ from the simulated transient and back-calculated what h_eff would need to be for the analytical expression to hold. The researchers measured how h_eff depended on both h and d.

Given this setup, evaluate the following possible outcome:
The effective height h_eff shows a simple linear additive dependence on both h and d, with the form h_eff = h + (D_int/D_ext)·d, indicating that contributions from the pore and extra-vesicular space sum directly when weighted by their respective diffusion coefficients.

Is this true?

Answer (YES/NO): NO